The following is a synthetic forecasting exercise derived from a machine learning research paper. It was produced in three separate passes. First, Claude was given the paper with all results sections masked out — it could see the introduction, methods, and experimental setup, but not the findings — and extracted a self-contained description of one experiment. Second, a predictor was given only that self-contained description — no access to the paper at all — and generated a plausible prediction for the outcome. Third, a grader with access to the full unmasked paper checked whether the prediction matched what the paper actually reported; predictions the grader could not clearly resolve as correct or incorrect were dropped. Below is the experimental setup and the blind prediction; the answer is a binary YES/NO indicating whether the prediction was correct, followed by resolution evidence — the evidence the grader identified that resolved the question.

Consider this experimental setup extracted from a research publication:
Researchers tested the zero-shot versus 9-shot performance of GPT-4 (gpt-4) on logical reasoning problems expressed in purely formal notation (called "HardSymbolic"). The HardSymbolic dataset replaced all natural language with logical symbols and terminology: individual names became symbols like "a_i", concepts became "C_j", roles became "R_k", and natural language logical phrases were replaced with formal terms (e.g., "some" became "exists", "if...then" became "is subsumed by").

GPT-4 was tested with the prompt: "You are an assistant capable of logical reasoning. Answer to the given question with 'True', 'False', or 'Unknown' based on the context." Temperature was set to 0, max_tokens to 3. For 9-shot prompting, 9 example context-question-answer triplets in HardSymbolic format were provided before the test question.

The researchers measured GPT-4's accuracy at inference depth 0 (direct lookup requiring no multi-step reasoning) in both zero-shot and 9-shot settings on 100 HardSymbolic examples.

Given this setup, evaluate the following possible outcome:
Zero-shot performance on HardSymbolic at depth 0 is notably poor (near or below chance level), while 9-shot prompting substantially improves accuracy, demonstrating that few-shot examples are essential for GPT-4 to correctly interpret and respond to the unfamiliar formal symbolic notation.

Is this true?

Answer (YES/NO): YES